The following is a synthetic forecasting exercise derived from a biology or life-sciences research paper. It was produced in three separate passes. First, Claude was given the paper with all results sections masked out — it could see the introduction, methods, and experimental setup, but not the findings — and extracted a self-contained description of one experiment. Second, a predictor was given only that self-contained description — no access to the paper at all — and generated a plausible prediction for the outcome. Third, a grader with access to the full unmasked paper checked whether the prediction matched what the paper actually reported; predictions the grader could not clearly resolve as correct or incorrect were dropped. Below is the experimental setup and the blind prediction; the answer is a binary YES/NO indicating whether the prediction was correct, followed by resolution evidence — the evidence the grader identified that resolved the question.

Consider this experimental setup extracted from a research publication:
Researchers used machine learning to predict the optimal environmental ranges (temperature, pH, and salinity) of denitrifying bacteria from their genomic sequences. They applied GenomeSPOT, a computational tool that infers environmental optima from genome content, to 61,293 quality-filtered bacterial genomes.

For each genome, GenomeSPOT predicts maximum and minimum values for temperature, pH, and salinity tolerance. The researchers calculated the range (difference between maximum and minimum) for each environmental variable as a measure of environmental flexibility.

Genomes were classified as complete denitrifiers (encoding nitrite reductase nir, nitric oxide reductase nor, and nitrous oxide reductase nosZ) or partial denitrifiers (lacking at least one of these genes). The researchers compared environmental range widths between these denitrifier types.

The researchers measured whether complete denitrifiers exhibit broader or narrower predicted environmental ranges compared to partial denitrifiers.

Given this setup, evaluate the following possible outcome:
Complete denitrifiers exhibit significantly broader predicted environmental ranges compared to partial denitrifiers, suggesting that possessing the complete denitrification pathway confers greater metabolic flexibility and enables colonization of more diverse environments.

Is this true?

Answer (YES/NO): NO